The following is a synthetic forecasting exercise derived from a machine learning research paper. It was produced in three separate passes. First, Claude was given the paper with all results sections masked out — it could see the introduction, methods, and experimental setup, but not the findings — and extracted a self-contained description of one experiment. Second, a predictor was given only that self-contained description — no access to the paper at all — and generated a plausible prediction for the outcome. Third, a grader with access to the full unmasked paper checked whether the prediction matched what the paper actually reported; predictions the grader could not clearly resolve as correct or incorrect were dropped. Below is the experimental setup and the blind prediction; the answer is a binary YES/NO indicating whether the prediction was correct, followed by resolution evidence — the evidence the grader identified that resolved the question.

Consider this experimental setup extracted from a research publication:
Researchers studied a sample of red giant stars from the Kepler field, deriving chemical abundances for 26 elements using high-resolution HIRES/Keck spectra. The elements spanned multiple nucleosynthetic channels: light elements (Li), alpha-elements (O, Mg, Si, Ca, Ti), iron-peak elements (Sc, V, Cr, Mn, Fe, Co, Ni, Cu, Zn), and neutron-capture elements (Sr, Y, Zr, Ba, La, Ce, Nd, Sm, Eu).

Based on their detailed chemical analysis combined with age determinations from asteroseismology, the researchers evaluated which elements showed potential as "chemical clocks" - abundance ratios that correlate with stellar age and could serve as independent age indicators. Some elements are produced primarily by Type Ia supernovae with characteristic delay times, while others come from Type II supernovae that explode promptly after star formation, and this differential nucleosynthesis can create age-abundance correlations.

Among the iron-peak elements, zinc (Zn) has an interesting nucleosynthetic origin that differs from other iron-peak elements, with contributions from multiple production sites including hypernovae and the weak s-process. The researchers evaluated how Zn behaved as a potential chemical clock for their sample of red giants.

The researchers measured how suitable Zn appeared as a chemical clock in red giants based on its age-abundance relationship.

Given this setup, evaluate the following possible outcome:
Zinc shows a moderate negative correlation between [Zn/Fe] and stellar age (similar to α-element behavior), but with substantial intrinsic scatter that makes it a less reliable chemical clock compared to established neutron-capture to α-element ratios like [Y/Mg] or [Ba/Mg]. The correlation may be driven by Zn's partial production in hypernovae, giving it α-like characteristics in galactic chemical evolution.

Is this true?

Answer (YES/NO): NO